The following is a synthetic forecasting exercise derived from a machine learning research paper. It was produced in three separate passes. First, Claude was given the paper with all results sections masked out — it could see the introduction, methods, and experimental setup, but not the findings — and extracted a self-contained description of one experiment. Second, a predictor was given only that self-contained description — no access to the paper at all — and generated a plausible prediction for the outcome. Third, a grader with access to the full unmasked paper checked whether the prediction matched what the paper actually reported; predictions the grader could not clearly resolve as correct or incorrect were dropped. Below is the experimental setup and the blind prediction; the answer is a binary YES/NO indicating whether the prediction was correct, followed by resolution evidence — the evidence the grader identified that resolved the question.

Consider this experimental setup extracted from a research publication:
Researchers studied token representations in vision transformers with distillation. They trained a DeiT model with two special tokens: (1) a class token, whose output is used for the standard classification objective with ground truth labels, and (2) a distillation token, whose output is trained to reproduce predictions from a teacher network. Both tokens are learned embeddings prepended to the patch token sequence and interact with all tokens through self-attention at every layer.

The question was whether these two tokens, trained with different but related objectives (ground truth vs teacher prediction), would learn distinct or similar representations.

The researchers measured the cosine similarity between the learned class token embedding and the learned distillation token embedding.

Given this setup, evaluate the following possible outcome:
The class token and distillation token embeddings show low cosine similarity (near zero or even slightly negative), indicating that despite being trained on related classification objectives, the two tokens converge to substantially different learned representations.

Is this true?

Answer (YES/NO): YES